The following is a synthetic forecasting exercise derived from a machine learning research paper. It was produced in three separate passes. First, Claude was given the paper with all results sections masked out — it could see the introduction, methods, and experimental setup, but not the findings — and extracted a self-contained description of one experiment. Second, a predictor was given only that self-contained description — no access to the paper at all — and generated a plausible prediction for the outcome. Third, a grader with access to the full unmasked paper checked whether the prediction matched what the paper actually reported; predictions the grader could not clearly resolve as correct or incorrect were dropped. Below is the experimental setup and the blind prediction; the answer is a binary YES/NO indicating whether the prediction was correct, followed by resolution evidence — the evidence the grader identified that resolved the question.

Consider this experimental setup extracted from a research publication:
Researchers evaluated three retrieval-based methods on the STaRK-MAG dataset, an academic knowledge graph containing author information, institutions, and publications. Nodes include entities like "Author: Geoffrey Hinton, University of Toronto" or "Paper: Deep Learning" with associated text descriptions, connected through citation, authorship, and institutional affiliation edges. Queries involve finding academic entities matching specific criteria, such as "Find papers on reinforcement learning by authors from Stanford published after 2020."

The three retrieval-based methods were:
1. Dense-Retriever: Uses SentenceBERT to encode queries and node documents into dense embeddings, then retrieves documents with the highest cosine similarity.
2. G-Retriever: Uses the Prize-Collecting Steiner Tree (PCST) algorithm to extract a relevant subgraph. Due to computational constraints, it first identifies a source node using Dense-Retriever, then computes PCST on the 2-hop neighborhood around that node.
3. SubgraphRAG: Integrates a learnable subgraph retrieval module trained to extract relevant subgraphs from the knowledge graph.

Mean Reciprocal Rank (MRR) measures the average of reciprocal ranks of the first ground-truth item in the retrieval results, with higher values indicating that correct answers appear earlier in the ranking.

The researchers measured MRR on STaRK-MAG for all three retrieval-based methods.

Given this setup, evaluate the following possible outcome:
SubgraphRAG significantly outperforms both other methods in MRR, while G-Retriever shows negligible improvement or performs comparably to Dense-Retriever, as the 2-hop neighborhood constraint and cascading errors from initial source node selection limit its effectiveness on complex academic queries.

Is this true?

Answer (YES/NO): NO